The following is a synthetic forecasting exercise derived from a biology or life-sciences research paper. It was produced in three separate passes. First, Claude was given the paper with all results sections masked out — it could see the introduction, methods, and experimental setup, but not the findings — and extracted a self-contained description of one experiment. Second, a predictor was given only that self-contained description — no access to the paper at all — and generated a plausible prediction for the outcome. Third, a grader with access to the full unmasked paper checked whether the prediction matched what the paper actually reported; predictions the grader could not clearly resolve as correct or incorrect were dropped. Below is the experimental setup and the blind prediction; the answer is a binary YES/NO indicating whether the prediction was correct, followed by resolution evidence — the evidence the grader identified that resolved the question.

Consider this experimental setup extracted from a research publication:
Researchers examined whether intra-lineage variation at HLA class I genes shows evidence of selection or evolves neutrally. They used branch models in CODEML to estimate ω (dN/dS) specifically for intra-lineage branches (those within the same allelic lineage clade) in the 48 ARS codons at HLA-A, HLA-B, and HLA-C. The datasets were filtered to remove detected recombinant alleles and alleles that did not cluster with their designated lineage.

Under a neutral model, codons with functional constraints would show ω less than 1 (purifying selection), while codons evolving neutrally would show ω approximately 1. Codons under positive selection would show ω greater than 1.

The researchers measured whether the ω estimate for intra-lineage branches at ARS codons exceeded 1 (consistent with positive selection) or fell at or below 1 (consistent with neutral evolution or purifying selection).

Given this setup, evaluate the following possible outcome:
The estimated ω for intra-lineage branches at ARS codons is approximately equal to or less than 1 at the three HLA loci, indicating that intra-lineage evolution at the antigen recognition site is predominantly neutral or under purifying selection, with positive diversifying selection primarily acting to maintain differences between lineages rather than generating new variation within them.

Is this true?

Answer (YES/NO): NO